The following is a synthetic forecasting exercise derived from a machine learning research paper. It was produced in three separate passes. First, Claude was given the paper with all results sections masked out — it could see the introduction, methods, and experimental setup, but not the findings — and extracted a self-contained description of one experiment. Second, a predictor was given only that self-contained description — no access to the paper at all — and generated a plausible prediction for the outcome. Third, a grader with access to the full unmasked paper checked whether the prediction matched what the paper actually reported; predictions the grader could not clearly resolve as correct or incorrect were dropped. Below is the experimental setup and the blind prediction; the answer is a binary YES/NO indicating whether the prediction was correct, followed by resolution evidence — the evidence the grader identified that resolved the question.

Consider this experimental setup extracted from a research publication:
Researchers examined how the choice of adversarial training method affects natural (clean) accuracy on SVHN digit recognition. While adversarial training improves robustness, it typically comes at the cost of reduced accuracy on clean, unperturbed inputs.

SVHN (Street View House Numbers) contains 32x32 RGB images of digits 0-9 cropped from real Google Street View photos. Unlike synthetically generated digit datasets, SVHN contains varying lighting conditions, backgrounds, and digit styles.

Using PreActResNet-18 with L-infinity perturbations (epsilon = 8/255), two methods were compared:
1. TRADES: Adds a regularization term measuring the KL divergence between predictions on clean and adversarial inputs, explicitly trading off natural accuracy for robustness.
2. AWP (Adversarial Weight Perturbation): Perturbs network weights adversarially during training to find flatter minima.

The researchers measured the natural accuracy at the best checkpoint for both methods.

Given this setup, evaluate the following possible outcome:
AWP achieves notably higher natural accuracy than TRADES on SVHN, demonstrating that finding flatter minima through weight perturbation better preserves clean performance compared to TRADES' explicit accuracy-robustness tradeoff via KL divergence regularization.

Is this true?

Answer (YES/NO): YES